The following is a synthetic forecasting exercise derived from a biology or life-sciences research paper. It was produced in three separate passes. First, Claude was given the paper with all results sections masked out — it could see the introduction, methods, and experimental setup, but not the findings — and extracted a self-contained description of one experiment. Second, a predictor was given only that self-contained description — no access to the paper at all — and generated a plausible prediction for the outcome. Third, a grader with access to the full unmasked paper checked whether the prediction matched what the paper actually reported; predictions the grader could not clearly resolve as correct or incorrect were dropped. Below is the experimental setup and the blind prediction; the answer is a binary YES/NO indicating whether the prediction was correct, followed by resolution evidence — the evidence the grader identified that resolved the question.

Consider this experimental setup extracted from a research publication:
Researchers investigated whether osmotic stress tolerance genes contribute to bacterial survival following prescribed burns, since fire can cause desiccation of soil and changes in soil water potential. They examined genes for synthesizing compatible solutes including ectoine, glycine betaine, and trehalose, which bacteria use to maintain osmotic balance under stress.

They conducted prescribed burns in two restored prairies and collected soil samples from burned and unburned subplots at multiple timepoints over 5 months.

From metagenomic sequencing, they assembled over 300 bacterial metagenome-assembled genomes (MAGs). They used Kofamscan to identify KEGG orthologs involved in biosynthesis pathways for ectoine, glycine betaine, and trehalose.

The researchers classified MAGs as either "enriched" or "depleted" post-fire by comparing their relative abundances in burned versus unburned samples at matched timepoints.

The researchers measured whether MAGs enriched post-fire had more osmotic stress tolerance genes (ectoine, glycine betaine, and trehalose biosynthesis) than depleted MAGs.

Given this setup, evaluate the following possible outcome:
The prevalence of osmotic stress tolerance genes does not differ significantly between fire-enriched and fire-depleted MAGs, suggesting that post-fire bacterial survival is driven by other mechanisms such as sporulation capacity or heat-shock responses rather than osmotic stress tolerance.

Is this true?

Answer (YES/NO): NO